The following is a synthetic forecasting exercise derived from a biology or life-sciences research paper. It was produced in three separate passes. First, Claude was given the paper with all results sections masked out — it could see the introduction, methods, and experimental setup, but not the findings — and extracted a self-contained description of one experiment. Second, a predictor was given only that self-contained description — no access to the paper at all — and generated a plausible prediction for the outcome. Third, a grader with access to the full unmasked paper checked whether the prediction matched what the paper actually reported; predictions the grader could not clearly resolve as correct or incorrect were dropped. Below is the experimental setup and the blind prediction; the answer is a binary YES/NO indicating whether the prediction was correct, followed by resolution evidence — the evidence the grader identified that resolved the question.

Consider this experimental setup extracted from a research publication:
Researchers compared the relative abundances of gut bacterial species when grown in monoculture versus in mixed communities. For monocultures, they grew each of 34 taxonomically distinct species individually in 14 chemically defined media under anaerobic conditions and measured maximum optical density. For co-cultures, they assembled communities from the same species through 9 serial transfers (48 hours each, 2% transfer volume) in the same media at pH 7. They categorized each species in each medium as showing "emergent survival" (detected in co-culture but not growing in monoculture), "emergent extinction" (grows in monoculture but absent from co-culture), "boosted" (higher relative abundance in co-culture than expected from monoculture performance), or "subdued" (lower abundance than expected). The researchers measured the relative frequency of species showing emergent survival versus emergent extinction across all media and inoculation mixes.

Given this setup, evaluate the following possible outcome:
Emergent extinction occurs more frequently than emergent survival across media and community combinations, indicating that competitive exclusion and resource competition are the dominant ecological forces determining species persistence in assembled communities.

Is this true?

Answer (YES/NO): NO